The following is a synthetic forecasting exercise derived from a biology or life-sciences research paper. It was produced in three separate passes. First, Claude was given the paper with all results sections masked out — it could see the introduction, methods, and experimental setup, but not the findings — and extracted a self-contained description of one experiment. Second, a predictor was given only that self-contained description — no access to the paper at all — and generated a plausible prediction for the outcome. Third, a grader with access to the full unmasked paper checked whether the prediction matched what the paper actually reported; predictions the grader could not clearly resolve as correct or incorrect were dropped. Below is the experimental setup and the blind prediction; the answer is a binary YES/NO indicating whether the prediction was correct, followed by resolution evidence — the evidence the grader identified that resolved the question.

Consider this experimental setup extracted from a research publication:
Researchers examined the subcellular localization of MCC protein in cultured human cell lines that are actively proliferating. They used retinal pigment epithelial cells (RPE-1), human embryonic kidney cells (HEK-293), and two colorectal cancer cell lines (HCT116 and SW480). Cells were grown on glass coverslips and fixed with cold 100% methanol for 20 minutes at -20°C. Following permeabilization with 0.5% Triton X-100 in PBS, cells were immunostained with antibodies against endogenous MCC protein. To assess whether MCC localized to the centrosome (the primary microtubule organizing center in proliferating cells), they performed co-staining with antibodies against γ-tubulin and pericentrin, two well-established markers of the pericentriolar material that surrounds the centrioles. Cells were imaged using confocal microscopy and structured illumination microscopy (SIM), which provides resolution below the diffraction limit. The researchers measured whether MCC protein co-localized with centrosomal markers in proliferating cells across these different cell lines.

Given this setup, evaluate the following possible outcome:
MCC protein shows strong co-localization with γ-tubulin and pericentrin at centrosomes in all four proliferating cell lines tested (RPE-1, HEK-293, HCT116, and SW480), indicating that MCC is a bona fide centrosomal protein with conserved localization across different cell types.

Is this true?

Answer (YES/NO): NO